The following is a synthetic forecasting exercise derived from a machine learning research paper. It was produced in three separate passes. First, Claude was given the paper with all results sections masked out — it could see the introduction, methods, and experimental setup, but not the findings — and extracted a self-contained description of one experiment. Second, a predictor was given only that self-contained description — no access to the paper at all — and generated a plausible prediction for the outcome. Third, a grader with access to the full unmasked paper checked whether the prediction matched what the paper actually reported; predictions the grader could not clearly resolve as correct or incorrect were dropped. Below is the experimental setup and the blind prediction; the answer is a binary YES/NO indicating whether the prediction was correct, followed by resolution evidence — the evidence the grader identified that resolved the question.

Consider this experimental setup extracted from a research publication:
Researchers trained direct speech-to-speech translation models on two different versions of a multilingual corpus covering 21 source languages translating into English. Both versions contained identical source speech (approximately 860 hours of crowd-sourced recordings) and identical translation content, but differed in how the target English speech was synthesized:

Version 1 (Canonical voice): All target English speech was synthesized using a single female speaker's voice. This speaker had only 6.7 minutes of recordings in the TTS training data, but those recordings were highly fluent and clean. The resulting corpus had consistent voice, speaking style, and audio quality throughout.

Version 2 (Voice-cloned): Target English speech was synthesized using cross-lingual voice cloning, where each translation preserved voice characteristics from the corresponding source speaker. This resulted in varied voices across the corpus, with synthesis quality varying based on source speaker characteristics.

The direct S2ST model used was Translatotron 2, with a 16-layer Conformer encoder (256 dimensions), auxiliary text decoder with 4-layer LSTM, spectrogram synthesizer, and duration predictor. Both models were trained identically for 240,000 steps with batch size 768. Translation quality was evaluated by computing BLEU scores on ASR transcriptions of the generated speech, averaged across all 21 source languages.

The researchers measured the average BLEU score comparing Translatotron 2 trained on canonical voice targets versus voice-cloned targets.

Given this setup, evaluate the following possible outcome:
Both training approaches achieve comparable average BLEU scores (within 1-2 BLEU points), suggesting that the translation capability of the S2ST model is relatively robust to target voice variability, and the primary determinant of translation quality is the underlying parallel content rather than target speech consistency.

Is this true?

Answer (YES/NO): YES